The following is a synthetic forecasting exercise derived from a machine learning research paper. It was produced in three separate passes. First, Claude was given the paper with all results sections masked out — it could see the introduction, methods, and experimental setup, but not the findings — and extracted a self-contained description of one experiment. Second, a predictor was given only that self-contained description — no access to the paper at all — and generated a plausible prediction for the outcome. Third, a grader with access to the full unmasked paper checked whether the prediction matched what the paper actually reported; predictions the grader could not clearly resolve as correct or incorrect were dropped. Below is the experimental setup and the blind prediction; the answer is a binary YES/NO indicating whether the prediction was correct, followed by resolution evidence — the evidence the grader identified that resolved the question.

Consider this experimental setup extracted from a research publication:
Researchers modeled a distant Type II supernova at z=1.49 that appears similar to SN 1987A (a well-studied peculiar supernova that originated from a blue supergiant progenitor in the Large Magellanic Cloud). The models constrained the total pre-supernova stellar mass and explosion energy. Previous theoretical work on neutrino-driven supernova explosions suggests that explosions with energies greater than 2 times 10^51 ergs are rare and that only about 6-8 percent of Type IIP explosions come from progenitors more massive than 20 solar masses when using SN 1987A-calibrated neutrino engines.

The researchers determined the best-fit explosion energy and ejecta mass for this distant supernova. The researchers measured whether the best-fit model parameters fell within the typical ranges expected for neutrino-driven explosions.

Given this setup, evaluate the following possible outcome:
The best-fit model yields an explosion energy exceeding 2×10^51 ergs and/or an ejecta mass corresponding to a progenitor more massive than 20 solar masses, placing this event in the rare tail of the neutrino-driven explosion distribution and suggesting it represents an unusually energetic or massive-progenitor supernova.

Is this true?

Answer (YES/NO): YES